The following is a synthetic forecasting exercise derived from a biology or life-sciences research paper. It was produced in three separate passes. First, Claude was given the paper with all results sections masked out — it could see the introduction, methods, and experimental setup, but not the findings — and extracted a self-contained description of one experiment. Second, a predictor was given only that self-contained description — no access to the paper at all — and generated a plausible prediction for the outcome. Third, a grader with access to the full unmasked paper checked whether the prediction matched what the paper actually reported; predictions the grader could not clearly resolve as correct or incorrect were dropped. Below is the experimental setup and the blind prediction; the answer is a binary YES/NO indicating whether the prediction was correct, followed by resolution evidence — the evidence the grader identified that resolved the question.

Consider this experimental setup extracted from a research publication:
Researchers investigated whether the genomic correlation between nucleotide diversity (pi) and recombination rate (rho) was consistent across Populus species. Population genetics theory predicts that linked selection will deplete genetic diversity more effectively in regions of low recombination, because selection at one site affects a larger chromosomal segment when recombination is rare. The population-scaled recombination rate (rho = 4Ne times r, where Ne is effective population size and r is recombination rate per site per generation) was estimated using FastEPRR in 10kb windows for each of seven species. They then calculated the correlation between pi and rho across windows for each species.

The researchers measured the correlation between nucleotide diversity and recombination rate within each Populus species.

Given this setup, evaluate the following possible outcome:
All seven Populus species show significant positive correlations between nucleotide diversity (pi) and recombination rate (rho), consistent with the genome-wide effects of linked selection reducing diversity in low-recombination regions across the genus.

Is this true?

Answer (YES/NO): NO